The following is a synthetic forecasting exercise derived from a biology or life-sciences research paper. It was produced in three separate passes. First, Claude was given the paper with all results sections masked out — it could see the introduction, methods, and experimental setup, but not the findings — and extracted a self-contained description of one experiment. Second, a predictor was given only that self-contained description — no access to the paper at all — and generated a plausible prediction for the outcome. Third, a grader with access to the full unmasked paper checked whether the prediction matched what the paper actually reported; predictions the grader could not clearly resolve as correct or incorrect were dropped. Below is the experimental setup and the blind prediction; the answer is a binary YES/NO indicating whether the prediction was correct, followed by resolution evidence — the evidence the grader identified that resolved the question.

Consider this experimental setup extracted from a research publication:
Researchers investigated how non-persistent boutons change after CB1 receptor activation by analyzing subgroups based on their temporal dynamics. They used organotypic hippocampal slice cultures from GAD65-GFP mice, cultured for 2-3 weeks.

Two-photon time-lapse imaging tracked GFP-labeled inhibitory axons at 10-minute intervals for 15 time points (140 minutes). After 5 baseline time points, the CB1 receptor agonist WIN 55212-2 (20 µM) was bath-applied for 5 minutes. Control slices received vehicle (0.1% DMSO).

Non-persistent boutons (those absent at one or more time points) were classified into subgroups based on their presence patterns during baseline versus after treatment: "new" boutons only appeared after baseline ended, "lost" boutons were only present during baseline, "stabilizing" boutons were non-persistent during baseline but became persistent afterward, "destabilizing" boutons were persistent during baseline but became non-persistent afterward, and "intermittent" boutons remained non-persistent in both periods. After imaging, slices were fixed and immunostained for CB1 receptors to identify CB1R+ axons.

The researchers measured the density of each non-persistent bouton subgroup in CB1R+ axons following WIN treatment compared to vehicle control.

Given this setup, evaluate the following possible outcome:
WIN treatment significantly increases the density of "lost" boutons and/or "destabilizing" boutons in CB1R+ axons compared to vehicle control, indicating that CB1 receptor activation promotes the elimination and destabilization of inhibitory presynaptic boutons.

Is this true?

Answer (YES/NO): NO